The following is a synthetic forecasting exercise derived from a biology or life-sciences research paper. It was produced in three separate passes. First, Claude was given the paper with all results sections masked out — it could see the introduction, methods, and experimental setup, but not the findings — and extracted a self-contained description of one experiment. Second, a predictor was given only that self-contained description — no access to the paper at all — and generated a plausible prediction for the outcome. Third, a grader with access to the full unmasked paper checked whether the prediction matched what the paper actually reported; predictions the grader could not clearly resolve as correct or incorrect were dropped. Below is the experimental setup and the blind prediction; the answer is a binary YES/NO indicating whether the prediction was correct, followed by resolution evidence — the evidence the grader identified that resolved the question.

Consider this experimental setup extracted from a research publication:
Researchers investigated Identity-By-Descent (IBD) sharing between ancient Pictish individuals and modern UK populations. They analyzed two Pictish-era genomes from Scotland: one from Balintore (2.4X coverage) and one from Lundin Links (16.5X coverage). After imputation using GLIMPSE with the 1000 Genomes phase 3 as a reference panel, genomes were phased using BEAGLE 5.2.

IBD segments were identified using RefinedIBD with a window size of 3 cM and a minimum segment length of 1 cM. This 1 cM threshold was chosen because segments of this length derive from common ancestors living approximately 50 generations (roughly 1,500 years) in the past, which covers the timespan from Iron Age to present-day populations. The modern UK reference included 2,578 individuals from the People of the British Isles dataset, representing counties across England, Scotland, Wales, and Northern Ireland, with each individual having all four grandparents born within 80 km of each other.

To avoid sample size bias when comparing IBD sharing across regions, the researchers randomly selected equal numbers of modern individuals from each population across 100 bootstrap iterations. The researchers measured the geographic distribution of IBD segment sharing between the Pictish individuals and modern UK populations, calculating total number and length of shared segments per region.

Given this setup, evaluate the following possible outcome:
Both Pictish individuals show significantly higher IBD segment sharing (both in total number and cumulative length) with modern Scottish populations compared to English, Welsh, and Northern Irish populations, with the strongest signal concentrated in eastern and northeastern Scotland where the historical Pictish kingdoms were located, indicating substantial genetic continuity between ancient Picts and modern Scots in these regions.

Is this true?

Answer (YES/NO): NO